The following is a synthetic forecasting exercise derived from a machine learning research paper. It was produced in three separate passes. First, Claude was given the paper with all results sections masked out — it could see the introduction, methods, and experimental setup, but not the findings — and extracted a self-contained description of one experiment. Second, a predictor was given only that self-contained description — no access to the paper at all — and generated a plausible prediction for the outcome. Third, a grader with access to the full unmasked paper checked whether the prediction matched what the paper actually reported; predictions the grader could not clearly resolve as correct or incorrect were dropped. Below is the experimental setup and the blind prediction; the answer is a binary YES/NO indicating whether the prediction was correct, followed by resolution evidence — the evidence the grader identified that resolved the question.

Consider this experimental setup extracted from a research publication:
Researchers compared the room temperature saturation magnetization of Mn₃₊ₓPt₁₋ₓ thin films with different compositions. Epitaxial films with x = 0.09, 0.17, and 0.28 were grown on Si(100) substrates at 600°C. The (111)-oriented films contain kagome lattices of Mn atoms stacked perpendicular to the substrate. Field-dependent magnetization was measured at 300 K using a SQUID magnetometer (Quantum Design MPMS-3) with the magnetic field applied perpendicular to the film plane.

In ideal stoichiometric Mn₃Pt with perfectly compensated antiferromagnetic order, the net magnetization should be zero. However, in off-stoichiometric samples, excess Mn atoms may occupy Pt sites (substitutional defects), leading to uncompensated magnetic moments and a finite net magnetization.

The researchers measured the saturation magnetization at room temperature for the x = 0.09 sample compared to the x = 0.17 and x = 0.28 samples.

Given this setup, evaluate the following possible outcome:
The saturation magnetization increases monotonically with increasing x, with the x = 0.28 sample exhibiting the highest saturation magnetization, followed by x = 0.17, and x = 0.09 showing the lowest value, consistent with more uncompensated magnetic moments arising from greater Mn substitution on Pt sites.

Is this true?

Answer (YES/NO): YES